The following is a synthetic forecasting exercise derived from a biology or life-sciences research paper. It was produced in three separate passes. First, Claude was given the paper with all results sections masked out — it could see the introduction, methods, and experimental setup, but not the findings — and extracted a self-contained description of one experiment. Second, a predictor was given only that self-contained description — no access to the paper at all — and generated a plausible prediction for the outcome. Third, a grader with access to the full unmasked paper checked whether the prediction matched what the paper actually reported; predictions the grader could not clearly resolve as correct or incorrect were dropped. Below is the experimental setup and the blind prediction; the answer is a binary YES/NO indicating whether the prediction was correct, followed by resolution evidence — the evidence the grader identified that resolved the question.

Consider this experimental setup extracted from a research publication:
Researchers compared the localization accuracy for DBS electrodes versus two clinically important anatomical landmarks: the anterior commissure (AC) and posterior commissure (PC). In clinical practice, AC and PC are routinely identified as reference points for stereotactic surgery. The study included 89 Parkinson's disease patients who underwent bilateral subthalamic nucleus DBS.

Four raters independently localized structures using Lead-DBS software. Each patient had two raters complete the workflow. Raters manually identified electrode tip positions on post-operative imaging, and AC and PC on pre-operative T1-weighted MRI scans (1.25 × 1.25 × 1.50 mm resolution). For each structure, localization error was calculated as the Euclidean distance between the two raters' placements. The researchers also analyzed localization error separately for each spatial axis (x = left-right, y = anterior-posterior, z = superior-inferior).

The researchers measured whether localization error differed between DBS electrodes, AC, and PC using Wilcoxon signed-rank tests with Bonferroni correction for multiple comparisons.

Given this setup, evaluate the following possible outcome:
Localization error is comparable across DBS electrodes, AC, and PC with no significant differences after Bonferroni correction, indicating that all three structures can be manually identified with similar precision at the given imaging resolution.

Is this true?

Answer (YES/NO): YES